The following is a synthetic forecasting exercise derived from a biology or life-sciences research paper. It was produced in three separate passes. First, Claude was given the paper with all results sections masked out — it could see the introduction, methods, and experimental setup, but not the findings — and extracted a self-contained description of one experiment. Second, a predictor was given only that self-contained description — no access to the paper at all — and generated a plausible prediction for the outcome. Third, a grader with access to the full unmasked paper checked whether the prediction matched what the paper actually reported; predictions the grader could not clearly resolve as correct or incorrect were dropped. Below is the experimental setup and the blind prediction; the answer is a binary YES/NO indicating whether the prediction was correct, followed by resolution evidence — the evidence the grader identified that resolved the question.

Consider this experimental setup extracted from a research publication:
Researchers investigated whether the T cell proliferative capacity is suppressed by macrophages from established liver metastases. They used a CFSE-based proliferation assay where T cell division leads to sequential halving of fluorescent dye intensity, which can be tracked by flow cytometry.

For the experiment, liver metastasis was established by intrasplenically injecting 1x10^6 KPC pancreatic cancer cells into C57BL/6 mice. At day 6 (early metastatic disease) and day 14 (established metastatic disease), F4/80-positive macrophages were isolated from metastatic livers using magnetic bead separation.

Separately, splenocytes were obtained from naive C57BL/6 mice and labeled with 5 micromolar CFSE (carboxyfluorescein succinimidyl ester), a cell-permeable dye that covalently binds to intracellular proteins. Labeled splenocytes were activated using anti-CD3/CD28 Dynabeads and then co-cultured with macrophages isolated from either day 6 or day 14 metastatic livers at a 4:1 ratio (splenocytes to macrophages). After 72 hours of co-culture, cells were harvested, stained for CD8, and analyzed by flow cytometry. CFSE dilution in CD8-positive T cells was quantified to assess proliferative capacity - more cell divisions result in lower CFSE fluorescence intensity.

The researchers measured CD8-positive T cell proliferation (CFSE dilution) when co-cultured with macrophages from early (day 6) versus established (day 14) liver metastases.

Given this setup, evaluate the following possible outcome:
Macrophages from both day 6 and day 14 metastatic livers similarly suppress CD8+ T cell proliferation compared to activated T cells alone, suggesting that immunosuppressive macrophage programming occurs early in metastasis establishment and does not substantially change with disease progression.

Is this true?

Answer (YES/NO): NO